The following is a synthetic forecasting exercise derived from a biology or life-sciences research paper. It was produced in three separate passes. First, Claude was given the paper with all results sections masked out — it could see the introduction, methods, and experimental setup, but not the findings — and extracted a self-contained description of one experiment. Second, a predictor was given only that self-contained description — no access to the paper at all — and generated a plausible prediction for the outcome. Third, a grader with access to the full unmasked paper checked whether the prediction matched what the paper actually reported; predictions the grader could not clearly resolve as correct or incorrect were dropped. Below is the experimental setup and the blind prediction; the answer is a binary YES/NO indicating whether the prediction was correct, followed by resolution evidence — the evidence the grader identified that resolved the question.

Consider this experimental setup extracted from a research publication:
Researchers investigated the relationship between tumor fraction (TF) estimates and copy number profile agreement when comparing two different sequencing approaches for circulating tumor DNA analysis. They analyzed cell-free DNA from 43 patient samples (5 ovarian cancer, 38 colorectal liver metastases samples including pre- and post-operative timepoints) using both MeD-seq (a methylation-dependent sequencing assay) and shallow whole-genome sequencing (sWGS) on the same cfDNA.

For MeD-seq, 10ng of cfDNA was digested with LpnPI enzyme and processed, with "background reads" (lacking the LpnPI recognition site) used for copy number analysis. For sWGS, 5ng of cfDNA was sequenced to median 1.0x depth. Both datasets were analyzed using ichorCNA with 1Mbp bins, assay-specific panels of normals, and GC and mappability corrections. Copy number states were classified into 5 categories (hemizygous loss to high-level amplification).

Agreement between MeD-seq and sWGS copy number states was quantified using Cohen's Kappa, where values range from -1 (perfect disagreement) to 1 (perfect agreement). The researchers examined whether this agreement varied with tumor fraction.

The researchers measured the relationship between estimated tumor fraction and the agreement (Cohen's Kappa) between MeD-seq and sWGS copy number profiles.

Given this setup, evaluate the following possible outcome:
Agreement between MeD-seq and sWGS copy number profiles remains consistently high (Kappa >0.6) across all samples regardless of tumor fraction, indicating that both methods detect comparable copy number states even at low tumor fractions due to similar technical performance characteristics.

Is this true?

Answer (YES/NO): YES